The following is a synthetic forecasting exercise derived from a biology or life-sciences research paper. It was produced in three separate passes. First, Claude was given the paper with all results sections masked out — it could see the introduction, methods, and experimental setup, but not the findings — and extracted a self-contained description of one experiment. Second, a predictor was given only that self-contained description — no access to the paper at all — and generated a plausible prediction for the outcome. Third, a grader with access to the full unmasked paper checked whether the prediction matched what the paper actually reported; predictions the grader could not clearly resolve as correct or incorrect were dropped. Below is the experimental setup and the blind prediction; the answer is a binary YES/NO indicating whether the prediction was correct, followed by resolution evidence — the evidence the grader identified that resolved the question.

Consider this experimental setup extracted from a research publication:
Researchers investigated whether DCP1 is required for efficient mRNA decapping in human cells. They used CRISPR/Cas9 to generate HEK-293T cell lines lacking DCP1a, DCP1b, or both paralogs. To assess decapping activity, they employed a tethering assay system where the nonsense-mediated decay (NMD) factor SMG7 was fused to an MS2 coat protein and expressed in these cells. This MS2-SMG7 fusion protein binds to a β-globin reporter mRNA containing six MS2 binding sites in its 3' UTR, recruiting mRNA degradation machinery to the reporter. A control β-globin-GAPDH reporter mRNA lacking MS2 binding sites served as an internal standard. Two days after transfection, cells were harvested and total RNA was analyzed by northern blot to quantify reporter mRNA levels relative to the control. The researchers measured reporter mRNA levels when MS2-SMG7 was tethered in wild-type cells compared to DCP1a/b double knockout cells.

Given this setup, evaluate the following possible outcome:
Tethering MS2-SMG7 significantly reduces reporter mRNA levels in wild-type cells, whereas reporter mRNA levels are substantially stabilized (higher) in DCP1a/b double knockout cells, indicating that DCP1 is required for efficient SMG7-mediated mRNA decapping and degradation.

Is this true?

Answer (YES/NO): YES